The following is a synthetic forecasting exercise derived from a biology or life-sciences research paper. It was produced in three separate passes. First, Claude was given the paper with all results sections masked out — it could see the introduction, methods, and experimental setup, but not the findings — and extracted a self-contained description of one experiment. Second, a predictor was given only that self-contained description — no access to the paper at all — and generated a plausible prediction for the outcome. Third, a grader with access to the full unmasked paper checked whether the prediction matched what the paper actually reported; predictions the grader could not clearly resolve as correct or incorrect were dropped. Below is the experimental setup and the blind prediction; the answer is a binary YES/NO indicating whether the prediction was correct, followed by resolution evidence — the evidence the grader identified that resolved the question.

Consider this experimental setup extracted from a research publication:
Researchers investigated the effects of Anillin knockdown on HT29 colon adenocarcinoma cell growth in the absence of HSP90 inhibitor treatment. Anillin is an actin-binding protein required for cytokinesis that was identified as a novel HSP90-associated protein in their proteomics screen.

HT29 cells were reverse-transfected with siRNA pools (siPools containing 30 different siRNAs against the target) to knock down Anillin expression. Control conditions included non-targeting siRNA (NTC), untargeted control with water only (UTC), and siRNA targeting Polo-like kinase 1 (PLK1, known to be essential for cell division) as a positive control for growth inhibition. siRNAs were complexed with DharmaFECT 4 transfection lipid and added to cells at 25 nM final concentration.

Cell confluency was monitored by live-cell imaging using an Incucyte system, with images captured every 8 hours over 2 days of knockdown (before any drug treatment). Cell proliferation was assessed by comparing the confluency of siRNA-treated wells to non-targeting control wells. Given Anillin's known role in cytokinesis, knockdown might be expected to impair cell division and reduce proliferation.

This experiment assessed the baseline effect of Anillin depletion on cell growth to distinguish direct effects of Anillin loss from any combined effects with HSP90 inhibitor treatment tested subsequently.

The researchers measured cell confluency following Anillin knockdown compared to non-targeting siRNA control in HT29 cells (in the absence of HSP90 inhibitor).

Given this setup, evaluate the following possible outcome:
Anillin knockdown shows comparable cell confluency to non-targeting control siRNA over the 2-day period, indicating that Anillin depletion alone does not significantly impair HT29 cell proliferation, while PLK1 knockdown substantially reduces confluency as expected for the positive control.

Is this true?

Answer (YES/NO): NO